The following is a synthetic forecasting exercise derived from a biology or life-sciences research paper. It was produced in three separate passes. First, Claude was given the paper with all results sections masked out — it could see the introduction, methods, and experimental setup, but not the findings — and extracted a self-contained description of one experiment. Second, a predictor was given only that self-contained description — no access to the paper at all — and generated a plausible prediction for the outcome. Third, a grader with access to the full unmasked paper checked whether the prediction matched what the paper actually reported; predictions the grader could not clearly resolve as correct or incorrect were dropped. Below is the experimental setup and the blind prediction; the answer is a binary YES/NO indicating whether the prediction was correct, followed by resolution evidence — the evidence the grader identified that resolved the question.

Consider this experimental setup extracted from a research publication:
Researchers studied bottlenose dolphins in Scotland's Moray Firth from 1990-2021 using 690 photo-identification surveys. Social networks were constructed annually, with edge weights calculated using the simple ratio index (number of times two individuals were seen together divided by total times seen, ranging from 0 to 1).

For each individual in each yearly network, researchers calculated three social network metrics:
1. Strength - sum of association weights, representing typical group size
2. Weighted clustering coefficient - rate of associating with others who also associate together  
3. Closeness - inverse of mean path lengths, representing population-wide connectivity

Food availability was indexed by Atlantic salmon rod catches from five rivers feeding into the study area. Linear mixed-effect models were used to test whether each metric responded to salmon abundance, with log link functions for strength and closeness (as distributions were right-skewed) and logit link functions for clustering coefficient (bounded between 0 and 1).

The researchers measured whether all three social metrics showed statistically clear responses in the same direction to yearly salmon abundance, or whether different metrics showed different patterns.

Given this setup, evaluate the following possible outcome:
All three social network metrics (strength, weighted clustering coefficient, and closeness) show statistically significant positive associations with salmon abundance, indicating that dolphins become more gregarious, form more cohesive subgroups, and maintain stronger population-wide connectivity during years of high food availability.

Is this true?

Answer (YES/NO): NO